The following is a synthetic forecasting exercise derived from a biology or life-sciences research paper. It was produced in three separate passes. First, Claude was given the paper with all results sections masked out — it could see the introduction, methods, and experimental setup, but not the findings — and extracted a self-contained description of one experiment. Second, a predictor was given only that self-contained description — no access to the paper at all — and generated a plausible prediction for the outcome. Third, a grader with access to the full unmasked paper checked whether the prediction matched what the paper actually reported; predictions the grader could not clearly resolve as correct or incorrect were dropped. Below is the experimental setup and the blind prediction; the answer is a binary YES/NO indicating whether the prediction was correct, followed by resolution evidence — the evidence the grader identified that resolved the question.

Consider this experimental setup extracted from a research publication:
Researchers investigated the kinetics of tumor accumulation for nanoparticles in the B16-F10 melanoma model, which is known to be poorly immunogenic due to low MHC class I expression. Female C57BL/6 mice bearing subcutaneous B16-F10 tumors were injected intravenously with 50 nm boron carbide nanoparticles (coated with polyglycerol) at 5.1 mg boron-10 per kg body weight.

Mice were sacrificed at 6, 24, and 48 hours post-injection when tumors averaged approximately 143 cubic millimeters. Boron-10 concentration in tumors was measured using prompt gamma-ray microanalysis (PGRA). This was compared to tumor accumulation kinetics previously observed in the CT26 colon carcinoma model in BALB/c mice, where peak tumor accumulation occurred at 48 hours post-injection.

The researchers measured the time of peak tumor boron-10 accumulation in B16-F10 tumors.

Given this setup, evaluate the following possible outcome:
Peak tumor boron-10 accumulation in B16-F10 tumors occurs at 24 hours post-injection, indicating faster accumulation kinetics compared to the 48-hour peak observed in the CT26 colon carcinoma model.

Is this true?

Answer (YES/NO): NO